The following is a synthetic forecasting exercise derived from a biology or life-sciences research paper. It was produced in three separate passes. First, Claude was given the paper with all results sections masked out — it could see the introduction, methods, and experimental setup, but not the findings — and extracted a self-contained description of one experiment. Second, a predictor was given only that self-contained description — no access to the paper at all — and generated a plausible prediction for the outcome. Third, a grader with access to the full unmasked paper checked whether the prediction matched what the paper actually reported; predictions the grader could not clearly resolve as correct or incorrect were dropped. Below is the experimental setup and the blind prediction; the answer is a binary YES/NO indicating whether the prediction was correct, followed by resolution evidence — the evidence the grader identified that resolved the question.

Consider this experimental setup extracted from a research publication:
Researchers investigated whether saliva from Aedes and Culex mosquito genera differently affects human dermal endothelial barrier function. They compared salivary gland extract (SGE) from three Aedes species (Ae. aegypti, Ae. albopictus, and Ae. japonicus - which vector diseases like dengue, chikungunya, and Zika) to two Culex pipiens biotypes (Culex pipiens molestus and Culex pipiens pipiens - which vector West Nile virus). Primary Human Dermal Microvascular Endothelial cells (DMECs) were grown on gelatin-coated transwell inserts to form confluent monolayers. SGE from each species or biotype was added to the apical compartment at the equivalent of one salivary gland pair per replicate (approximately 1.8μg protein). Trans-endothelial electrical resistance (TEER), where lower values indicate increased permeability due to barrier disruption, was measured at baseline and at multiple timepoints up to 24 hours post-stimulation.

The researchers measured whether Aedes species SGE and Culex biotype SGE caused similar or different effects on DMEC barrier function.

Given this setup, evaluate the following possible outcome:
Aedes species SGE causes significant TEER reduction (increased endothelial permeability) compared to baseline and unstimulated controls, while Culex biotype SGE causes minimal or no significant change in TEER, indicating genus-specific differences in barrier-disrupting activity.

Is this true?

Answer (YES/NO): NO